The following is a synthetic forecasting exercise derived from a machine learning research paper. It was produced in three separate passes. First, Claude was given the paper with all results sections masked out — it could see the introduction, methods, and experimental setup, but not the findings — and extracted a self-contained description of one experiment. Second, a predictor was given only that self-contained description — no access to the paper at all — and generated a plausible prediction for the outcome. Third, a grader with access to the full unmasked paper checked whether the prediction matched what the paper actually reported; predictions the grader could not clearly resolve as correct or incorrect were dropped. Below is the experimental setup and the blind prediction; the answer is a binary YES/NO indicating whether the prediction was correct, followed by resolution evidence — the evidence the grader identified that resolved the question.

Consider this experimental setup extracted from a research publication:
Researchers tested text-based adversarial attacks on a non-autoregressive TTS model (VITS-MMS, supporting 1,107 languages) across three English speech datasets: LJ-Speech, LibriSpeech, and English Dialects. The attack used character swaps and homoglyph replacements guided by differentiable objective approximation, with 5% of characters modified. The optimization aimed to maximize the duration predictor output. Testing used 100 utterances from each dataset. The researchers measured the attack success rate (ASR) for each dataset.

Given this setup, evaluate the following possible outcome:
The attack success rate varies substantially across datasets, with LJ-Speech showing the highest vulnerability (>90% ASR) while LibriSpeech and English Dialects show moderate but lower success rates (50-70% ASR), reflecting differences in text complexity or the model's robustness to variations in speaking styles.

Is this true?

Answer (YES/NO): NO